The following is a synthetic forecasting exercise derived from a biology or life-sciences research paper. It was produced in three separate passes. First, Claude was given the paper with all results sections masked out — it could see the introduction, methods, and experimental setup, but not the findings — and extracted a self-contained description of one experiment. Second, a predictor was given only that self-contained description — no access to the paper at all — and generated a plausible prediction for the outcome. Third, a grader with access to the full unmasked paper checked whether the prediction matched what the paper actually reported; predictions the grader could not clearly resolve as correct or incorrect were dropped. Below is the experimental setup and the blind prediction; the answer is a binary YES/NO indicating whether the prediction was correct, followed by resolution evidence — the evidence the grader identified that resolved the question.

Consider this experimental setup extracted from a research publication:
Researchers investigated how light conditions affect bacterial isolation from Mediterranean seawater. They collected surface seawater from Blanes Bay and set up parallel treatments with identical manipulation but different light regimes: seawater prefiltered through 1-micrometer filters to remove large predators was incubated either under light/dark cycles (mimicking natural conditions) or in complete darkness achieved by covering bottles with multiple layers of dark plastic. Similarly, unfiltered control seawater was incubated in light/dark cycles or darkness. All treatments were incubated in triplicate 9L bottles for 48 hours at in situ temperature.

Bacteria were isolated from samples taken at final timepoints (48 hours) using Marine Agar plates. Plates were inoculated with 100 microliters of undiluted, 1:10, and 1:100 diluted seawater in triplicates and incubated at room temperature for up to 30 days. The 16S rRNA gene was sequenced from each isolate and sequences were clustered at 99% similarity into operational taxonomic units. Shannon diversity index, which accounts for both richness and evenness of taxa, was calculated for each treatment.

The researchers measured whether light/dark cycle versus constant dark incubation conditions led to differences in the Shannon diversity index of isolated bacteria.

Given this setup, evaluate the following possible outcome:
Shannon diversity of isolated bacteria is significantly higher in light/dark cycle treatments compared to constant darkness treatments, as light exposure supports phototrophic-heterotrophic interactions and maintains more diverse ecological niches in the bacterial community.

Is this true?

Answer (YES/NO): NO